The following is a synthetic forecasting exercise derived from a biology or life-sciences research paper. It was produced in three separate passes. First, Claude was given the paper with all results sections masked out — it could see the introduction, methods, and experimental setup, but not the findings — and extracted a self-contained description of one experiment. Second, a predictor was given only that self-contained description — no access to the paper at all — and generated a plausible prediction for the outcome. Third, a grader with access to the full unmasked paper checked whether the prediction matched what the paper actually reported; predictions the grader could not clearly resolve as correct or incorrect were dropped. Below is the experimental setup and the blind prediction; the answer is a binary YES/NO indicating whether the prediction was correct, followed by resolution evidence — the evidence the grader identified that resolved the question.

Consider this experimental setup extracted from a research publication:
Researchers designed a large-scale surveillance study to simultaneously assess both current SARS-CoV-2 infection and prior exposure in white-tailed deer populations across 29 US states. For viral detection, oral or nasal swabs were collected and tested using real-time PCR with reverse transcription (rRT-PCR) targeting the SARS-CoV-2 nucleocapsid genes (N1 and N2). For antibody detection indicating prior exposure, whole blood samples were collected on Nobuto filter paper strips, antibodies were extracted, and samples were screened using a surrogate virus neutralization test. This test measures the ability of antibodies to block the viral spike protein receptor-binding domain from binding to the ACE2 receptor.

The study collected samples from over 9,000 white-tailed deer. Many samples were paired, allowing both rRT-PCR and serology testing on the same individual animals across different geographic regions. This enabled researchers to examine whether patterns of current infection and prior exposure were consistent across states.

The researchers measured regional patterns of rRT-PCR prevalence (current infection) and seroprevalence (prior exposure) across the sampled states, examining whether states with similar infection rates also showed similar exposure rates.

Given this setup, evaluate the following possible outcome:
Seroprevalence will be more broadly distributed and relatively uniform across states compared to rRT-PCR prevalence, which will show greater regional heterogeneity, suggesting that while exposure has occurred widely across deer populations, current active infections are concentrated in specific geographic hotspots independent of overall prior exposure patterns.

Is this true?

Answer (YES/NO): YES